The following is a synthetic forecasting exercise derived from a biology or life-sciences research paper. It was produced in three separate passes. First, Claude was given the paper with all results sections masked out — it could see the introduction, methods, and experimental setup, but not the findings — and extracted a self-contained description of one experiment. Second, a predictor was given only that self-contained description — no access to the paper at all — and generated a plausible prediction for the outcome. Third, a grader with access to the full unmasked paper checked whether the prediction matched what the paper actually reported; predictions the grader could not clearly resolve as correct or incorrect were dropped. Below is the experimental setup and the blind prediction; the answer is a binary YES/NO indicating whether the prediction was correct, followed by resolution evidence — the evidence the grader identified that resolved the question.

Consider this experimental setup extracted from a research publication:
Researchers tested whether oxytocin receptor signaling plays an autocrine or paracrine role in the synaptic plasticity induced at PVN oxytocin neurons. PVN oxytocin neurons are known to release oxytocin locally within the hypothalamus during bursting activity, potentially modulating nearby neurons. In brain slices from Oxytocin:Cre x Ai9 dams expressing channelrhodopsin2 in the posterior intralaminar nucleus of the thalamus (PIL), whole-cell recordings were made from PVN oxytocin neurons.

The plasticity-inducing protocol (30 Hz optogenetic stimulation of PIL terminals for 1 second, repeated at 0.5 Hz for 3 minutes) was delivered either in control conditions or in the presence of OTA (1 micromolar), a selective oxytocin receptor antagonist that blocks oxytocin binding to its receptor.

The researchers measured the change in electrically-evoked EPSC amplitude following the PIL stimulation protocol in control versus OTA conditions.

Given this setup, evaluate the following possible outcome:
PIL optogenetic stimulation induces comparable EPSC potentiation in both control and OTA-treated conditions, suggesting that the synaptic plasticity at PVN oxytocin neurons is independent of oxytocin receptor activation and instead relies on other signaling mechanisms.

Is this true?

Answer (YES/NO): NO